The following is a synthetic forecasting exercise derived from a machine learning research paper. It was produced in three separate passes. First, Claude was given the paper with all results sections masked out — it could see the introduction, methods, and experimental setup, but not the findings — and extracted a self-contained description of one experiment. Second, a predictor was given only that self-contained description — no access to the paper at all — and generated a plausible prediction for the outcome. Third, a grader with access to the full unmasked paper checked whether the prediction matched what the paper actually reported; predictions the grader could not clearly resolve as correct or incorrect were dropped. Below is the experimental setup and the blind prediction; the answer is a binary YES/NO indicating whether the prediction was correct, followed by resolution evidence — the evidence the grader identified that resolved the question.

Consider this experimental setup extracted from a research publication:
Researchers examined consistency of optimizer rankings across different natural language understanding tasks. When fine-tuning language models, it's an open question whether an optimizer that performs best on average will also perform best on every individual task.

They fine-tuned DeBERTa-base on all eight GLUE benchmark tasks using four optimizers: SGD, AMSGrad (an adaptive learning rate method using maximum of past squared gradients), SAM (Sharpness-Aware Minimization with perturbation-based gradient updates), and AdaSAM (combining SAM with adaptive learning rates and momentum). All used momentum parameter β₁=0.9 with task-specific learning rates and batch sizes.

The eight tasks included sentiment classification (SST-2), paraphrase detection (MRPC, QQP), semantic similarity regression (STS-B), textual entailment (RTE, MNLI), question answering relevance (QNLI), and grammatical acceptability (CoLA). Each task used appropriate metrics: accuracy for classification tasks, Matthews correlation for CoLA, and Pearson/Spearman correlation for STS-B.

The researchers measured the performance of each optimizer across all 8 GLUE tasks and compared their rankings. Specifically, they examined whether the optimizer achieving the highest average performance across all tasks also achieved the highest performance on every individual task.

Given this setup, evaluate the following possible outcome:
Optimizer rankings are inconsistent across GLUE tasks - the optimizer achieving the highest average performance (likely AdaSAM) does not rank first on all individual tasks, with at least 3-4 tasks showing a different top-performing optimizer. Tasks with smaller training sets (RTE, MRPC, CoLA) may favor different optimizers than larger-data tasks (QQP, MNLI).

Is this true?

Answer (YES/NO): NO